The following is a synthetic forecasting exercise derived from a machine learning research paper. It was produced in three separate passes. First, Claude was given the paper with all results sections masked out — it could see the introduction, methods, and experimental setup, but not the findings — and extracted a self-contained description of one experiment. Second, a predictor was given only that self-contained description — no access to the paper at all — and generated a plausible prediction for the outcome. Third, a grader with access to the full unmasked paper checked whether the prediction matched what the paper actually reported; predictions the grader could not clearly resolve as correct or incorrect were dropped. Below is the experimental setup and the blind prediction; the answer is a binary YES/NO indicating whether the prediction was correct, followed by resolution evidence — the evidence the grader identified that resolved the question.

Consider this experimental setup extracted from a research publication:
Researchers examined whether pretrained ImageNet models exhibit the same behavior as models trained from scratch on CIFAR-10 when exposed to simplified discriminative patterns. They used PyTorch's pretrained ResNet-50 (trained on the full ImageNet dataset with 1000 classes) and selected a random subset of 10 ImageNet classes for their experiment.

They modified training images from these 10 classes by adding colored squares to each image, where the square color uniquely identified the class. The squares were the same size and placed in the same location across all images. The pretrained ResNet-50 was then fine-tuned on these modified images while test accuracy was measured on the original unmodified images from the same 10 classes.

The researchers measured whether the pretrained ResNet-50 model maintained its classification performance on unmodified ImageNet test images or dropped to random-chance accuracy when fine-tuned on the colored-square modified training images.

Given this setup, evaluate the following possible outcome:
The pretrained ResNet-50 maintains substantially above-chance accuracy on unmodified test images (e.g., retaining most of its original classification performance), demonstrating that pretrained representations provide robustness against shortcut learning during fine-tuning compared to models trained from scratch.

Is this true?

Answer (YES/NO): NO